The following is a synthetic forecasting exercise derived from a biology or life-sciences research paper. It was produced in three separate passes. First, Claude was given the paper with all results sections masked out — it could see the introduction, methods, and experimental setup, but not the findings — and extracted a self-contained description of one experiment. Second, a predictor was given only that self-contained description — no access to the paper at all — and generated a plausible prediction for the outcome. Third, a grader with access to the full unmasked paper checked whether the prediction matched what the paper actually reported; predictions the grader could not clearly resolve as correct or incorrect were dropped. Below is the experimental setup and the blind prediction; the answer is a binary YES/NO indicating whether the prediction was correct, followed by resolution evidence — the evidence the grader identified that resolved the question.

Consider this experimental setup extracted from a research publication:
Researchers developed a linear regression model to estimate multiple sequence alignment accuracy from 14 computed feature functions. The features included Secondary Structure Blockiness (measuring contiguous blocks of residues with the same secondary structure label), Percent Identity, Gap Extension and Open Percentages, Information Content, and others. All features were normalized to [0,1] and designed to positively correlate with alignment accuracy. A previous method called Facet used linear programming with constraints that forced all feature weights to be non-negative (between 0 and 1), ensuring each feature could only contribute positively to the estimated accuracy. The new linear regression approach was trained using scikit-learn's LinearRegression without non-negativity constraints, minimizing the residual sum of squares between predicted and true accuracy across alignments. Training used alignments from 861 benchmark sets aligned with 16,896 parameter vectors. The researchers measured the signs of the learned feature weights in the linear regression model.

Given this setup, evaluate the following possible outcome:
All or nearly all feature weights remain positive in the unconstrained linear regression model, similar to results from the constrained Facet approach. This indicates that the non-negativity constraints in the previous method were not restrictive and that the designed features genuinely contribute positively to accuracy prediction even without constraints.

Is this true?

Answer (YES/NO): NO